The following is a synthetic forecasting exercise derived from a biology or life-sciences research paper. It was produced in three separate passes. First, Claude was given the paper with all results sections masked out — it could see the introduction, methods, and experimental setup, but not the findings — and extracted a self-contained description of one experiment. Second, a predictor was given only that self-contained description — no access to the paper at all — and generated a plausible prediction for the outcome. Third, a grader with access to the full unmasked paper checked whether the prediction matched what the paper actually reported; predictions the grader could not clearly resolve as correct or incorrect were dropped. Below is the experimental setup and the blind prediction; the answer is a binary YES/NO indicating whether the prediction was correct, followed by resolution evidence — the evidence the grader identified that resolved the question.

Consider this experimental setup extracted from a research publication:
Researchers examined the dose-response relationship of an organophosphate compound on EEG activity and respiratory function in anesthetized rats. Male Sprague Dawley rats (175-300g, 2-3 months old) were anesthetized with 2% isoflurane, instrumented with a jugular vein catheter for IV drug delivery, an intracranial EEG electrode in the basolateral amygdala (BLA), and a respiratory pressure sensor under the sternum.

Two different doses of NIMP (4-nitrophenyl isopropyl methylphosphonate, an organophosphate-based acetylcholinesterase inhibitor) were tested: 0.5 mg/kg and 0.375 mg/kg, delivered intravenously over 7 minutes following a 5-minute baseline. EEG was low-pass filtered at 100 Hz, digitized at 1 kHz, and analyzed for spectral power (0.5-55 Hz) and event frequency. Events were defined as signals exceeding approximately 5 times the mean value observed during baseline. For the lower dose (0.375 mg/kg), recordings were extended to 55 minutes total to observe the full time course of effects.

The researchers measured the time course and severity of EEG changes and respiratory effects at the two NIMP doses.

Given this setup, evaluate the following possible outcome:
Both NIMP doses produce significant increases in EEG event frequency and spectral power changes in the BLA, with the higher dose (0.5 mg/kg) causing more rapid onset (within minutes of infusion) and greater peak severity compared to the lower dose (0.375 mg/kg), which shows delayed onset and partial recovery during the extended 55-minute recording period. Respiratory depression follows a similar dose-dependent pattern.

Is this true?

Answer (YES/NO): NO